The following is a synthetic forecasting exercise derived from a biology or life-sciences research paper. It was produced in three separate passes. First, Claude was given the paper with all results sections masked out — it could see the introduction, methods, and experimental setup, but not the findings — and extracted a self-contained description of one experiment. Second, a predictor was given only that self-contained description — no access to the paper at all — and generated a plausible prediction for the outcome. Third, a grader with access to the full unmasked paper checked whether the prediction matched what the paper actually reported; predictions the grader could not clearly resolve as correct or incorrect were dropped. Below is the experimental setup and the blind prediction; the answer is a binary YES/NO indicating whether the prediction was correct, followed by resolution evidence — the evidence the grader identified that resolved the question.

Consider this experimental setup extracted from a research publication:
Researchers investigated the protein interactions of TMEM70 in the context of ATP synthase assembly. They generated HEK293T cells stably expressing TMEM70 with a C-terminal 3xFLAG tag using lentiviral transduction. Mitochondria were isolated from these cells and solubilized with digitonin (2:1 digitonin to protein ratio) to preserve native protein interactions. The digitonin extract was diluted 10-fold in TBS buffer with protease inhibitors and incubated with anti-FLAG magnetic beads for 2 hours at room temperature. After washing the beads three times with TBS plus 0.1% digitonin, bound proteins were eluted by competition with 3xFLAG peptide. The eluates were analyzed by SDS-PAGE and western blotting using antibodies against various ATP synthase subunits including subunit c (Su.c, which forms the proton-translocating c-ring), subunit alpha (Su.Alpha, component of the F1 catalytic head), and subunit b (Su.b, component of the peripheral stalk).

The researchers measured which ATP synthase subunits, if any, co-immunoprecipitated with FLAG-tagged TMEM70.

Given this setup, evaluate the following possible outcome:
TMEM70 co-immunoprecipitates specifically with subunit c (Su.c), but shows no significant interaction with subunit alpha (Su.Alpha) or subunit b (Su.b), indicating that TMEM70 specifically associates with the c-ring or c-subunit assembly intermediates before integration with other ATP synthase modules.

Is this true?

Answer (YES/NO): YES